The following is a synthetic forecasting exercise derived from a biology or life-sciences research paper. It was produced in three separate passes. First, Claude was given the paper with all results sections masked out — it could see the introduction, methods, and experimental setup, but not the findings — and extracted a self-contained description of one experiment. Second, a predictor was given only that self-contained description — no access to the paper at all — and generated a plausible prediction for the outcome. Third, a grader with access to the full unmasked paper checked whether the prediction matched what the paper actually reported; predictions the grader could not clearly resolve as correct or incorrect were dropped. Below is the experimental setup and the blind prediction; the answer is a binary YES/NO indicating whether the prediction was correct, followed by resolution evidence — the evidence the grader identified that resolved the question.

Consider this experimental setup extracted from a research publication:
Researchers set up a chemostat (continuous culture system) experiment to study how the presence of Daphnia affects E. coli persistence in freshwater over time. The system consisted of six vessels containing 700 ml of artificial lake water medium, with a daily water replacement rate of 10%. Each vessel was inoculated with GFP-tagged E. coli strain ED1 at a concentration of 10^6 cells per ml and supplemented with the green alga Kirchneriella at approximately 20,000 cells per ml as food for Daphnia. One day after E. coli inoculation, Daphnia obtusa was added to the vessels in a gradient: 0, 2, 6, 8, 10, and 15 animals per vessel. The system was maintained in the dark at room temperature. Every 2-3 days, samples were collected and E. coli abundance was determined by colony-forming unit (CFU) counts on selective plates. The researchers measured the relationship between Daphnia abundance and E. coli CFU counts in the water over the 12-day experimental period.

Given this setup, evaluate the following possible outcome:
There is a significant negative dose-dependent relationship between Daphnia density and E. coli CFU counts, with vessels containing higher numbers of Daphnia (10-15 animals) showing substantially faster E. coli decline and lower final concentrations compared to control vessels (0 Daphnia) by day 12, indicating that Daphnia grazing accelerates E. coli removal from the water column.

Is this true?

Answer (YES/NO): NO